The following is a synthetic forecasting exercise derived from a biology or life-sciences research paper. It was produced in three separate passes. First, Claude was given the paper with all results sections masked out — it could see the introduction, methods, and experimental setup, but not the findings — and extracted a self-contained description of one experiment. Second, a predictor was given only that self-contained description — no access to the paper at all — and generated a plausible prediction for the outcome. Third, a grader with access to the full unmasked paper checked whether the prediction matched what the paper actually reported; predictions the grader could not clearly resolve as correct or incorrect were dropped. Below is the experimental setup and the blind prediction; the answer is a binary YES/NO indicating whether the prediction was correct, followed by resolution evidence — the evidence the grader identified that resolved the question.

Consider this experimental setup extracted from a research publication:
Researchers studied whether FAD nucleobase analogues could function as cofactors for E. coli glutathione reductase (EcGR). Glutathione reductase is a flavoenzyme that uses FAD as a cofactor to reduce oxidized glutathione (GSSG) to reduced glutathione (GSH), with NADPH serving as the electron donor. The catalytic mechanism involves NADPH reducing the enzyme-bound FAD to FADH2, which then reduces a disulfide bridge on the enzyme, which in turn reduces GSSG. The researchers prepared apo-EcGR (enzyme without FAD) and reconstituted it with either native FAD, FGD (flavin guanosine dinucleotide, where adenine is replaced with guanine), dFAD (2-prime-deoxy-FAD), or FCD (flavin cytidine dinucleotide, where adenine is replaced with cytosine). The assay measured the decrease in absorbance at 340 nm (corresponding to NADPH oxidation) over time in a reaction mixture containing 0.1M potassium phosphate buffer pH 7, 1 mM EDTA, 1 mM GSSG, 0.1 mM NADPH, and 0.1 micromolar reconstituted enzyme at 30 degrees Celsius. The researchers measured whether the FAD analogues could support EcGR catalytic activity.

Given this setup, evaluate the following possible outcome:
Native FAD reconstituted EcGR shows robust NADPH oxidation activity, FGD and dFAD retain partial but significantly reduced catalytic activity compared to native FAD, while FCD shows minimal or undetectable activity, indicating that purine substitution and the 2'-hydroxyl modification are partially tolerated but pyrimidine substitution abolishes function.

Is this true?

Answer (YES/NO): NO